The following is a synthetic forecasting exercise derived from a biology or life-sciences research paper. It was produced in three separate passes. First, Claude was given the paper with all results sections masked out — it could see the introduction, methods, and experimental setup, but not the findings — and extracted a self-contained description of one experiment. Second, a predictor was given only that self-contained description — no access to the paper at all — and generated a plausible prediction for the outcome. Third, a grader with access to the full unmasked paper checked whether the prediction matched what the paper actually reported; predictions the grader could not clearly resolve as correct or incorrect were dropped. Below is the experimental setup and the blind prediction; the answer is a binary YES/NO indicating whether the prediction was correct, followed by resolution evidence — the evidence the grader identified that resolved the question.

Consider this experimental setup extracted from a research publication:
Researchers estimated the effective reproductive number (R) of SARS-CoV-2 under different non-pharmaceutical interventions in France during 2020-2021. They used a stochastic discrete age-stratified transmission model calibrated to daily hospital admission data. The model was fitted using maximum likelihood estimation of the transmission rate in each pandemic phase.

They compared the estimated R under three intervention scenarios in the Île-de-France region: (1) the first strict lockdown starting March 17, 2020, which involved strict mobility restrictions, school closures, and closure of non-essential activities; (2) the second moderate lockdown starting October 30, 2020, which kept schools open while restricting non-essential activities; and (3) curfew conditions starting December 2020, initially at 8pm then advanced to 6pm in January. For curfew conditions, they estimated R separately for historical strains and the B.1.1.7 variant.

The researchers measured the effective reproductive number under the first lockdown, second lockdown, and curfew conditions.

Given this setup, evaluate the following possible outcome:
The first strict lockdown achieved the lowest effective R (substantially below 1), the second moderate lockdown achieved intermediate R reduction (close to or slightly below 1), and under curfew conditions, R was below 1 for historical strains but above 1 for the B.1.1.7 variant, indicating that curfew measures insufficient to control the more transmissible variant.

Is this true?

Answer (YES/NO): YES